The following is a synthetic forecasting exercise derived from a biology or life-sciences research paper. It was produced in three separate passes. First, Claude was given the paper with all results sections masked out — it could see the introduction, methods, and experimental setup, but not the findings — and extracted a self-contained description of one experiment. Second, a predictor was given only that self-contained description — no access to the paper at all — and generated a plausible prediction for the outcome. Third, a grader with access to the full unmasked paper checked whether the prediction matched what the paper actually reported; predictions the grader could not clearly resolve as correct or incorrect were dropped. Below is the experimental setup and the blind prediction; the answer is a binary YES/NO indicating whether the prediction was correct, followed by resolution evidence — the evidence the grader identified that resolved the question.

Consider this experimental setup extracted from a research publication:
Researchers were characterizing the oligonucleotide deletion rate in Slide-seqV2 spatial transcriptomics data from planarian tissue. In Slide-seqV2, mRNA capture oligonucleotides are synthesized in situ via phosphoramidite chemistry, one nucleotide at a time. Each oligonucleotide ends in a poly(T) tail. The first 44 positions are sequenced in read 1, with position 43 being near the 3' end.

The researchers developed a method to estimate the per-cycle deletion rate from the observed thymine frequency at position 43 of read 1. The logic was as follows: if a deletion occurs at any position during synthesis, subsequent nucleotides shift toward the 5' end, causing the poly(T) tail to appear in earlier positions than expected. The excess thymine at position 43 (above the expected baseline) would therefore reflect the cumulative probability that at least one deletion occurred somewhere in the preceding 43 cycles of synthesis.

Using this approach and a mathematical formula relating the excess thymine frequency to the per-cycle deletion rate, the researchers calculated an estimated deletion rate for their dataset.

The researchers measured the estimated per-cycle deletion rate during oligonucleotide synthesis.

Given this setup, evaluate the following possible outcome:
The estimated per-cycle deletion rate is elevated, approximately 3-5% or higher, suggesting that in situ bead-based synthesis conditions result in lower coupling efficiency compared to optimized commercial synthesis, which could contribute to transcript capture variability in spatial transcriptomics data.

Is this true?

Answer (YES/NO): NO